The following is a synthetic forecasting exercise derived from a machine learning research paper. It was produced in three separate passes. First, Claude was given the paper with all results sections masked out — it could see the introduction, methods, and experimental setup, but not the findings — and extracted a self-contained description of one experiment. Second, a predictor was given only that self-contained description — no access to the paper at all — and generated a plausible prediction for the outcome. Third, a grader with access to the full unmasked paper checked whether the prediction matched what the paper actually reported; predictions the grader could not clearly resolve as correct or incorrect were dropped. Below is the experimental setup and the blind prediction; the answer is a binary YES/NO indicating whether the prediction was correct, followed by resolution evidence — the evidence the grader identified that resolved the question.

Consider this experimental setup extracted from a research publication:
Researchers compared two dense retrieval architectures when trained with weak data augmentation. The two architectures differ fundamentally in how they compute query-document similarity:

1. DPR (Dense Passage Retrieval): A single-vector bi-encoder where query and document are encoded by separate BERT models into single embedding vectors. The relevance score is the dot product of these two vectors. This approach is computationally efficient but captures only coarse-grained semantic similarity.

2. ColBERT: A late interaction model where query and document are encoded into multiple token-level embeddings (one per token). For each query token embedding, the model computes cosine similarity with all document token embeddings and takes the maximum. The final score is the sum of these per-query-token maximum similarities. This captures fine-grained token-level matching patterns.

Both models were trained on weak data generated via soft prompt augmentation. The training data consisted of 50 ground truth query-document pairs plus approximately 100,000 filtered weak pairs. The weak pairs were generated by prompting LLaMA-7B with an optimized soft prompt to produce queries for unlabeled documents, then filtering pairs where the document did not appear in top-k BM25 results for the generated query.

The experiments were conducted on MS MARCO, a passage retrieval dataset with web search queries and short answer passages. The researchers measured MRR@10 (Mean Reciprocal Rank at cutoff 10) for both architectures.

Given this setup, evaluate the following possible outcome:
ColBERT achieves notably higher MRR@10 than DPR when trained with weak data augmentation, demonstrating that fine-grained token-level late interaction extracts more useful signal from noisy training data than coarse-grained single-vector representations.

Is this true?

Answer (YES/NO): NO